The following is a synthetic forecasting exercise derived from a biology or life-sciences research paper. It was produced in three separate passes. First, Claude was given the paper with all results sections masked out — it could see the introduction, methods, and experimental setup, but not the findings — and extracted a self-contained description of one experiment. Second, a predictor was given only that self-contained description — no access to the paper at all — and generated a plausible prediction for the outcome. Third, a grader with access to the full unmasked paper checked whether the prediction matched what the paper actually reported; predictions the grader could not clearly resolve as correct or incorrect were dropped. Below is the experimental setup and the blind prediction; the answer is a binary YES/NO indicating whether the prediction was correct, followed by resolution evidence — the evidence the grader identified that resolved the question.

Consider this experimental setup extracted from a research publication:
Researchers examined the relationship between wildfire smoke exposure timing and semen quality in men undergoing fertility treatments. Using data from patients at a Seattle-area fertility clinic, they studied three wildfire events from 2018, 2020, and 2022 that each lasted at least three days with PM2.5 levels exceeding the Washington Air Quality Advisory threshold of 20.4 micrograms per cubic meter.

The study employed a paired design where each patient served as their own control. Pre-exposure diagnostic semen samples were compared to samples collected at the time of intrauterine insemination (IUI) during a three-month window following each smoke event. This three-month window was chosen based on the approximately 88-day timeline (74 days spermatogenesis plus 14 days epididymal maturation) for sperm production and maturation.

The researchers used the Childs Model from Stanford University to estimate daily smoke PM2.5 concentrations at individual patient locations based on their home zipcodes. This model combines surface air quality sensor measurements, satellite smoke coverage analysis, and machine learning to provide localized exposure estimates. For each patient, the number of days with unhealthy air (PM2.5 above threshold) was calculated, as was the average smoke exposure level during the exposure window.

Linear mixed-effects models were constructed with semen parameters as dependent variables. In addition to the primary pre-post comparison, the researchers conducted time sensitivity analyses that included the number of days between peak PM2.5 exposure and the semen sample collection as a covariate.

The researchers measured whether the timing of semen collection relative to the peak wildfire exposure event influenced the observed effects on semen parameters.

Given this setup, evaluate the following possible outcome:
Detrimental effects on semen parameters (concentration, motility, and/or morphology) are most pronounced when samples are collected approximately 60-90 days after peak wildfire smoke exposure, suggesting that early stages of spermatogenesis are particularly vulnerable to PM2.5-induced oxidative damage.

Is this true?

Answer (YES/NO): NO